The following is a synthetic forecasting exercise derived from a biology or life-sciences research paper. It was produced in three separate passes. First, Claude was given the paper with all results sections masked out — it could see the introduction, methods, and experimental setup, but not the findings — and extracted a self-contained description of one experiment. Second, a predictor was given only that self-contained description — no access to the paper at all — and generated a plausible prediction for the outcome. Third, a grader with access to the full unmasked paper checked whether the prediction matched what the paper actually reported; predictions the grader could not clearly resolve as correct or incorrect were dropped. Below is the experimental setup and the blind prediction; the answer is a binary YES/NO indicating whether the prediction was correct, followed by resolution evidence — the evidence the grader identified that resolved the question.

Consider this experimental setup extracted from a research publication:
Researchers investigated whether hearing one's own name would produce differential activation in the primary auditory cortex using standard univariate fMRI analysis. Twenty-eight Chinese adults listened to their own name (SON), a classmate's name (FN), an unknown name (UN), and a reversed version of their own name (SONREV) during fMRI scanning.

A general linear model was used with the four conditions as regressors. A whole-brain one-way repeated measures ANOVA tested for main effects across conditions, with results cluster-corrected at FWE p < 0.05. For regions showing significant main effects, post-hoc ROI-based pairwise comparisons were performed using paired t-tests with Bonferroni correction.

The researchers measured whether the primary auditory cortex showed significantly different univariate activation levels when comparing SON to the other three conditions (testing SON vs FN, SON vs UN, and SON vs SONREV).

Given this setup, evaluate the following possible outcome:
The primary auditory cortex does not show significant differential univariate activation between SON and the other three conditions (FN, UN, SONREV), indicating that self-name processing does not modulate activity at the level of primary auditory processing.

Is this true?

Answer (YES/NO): YES